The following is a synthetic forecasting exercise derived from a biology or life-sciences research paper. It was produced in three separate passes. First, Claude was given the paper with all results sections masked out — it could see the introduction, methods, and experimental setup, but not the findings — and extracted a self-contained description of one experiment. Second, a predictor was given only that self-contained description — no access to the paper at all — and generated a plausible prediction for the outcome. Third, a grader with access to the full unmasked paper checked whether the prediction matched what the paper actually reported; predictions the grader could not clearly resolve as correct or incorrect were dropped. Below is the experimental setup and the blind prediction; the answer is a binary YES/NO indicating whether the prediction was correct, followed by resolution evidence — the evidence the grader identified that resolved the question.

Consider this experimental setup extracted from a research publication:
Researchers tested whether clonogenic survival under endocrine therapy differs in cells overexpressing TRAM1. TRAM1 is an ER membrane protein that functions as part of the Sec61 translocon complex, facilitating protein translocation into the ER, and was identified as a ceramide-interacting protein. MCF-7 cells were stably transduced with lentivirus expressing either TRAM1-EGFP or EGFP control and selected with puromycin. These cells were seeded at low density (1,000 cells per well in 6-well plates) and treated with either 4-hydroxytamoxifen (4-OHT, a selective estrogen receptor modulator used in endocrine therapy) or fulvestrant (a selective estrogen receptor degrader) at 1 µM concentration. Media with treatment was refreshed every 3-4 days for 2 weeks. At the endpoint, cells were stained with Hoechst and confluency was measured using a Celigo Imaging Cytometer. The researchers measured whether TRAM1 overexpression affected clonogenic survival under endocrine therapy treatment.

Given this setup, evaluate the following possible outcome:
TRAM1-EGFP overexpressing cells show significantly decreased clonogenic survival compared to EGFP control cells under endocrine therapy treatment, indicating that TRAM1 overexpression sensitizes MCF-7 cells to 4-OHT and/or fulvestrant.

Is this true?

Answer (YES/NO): NO